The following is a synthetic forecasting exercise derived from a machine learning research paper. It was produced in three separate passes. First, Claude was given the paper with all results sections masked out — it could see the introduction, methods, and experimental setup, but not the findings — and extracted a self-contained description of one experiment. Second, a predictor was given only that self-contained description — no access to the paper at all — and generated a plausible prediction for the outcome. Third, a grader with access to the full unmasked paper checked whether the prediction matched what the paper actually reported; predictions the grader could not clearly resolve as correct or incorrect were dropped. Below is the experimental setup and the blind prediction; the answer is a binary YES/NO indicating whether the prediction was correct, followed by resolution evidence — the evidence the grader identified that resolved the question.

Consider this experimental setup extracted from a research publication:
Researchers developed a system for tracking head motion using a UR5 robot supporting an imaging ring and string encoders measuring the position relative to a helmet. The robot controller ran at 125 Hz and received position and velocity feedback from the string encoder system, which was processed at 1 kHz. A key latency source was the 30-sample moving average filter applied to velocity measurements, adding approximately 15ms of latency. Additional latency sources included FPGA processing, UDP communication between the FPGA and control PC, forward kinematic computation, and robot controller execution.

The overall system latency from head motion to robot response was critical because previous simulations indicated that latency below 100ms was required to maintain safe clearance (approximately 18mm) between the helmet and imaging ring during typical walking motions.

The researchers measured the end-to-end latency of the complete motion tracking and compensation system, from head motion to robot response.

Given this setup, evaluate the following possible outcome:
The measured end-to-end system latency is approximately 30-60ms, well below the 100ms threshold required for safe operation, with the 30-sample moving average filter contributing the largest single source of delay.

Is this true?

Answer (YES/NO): NO